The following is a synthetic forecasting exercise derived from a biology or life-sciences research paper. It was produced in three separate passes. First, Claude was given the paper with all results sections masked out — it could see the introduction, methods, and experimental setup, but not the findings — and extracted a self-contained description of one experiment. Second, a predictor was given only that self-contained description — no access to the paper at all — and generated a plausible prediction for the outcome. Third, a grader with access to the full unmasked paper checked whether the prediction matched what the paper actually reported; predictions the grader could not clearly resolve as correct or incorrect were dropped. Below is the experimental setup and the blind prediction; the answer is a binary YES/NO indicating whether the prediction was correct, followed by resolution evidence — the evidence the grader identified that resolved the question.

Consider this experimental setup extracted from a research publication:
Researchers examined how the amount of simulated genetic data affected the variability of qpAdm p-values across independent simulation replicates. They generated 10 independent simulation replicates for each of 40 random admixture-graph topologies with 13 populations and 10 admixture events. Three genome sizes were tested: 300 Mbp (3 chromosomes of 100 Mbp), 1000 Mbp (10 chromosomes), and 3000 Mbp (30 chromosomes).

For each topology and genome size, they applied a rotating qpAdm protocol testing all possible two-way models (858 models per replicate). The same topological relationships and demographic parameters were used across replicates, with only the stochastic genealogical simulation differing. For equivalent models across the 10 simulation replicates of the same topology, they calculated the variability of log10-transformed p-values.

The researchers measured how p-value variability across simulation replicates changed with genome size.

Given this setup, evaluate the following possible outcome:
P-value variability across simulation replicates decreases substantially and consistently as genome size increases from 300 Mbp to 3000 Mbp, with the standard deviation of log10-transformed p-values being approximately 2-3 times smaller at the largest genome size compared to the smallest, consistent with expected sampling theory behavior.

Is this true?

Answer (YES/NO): NO